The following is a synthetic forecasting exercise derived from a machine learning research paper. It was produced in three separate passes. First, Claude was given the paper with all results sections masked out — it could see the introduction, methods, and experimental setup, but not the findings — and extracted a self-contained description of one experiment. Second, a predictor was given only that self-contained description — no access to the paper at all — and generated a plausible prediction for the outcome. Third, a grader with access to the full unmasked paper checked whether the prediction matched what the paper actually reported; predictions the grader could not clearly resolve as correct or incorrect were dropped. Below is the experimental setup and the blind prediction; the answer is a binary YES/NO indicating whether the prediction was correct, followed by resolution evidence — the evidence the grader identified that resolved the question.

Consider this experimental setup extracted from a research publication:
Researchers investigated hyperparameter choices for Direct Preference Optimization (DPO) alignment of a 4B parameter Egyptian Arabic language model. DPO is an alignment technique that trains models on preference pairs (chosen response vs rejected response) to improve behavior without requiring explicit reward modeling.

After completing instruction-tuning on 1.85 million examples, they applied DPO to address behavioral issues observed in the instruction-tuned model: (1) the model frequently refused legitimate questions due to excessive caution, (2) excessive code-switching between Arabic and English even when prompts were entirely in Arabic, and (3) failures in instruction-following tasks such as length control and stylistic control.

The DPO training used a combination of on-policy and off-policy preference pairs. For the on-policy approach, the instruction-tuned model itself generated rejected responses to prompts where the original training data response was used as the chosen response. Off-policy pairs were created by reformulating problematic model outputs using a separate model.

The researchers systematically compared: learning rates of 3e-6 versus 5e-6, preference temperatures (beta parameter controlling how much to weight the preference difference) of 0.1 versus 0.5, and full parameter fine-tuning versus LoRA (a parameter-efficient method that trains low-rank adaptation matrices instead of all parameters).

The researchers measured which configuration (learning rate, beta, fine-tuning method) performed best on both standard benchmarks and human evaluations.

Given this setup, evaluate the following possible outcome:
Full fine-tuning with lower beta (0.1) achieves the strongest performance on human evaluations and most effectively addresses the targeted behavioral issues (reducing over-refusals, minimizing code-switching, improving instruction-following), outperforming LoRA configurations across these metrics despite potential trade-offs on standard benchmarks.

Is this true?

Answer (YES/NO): NO